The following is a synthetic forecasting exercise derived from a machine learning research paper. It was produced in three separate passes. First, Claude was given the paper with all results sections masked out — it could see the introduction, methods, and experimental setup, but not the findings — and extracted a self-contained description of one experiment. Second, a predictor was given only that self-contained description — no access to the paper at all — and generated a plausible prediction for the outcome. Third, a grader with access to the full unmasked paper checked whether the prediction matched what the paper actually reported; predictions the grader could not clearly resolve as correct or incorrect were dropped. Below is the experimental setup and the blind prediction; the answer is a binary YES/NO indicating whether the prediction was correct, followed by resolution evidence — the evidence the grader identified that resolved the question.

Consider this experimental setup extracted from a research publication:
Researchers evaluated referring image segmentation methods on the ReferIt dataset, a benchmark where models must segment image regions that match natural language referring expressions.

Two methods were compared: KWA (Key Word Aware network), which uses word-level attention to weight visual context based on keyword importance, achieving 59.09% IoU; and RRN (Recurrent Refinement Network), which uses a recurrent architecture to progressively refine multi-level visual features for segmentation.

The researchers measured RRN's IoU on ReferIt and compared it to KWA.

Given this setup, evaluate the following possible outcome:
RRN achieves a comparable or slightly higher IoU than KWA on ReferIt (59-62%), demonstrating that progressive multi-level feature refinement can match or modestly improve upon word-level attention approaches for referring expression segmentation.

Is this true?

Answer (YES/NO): NO